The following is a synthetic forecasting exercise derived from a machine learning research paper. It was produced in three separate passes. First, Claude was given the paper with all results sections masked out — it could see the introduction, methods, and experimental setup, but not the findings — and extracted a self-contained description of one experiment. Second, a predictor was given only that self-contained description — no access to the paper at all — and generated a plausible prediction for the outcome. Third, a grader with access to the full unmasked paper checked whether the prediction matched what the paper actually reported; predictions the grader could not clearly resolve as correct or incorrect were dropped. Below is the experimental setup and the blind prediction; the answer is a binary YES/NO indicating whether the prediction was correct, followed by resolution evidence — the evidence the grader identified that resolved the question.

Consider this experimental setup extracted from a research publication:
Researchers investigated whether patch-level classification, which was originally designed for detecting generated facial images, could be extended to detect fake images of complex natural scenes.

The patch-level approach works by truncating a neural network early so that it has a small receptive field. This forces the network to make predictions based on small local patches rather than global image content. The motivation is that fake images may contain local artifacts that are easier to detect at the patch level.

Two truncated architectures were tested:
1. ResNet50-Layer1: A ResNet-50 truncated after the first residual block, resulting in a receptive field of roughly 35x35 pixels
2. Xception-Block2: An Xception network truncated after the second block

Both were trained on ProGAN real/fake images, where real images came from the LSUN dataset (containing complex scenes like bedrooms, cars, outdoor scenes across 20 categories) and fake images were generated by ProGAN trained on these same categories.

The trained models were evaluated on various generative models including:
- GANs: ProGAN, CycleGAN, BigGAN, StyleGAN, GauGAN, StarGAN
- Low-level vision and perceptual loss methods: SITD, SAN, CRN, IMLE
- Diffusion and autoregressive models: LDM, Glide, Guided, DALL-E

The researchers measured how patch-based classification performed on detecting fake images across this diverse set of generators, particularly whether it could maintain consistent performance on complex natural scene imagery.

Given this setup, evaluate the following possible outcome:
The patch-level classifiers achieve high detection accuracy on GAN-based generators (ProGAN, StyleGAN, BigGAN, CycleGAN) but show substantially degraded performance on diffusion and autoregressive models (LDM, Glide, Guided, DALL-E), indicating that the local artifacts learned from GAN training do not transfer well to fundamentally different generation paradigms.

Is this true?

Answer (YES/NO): NO